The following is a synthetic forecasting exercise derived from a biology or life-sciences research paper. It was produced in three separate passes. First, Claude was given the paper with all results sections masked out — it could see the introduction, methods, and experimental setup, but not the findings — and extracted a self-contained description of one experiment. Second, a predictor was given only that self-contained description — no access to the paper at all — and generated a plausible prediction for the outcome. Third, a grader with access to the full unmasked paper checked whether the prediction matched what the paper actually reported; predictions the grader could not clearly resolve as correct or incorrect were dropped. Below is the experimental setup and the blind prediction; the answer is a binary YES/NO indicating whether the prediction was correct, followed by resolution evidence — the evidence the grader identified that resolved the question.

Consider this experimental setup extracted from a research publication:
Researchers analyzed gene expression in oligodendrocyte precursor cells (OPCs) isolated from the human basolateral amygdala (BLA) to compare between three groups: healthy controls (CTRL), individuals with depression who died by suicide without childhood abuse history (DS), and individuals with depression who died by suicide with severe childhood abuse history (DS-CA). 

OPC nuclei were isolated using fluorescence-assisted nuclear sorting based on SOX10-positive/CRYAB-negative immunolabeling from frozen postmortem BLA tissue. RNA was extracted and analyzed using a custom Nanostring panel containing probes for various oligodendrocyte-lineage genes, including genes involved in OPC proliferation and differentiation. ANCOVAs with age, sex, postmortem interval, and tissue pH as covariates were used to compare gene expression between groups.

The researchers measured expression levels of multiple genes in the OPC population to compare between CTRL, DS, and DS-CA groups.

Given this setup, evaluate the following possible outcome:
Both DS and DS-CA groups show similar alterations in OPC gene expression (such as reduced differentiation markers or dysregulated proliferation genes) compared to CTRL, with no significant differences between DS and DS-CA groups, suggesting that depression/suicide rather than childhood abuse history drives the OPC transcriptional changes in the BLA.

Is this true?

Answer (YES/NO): NO